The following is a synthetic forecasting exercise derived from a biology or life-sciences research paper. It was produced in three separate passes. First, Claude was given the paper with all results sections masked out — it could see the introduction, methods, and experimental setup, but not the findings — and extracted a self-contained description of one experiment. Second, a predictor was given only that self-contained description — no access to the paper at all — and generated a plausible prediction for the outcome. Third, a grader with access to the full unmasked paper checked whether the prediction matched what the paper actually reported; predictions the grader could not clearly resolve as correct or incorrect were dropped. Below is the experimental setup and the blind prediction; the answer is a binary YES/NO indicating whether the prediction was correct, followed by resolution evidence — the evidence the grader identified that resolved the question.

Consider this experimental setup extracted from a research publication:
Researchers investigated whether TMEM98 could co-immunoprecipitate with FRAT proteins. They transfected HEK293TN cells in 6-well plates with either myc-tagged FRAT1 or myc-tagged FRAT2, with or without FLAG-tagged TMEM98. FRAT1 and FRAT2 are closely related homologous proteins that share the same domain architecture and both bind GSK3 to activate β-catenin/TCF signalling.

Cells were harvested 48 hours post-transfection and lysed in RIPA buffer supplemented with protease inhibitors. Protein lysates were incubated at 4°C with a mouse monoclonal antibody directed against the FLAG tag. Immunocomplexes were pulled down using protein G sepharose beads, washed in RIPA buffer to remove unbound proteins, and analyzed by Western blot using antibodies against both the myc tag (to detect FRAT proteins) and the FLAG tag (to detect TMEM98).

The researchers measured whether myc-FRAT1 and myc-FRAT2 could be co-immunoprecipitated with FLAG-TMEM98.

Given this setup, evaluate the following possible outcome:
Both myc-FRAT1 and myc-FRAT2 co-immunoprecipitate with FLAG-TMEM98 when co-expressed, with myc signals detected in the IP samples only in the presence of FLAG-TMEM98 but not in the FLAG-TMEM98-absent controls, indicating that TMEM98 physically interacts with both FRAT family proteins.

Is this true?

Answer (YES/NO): YES